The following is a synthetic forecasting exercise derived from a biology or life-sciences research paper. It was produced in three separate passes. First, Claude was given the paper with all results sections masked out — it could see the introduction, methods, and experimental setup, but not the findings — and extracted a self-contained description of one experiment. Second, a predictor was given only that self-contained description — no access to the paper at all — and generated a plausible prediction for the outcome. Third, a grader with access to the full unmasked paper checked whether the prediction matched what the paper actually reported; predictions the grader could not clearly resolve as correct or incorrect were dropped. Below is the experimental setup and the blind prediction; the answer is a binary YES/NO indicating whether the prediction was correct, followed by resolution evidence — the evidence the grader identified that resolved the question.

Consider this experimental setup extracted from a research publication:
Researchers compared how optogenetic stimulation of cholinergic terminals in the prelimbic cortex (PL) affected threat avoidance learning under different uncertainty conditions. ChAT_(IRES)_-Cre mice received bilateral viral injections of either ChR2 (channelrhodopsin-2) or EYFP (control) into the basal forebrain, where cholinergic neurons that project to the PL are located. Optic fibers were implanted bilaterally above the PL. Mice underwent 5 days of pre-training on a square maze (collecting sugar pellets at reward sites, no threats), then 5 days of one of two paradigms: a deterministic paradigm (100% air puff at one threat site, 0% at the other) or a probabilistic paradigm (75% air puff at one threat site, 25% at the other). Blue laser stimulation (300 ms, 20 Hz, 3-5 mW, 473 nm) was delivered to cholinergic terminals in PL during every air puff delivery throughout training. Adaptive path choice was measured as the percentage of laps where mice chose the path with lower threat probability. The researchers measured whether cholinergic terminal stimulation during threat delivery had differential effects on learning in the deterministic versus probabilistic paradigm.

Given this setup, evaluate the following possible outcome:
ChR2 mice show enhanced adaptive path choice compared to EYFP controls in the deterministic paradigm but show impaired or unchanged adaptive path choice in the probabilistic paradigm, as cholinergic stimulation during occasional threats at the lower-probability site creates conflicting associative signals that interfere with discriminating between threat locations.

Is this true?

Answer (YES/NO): NO